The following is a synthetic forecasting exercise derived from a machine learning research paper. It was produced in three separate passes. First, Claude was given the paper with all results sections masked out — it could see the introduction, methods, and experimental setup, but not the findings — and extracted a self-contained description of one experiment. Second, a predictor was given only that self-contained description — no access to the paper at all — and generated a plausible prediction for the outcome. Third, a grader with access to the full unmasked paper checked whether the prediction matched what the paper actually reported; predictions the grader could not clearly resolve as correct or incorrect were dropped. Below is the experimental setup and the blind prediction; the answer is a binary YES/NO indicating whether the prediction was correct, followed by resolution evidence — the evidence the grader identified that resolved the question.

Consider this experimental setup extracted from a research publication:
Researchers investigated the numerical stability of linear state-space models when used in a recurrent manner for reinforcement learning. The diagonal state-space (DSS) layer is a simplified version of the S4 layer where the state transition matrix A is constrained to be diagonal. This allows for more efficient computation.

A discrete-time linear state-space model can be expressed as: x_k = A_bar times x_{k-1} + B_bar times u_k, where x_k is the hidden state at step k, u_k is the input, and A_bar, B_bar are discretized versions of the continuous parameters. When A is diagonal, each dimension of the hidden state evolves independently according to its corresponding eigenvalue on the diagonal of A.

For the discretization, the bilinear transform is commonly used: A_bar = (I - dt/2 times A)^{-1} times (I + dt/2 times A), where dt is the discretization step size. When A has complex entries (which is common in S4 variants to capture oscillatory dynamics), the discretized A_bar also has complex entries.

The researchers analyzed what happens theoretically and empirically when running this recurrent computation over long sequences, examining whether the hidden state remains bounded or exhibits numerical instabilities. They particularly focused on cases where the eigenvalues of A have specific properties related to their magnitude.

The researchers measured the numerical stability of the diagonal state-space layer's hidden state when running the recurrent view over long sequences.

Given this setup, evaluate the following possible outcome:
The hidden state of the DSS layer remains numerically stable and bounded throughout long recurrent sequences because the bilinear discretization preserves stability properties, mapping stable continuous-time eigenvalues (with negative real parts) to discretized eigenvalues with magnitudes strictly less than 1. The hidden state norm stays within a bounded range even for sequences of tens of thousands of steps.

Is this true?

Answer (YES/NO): NO